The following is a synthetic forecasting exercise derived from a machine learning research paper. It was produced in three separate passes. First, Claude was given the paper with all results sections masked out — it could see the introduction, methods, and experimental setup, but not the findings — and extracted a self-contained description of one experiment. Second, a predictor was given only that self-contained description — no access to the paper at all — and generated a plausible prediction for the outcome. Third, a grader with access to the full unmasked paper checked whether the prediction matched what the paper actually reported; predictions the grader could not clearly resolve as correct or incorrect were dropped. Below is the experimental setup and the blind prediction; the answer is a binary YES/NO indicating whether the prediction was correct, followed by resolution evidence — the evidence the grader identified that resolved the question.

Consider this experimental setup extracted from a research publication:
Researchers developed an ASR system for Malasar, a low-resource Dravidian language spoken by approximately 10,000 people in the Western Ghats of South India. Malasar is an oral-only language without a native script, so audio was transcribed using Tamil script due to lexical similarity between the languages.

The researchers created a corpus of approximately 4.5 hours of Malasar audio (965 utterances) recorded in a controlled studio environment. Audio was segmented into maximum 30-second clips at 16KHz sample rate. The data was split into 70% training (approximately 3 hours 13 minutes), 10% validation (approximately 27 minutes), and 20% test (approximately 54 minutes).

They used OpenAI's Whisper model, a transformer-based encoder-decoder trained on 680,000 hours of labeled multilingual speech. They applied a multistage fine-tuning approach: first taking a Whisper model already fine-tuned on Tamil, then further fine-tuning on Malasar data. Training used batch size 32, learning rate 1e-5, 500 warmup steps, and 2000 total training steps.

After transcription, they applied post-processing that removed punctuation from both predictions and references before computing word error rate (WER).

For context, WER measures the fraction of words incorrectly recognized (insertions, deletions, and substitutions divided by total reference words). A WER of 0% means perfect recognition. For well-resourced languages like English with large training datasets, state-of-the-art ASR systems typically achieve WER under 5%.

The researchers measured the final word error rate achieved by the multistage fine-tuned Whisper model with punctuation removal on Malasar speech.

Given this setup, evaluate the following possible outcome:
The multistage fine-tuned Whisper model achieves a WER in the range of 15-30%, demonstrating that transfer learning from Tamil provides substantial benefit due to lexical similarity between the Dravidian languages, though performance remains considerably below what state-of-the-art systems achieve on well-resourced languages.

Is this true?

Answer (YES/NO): NO